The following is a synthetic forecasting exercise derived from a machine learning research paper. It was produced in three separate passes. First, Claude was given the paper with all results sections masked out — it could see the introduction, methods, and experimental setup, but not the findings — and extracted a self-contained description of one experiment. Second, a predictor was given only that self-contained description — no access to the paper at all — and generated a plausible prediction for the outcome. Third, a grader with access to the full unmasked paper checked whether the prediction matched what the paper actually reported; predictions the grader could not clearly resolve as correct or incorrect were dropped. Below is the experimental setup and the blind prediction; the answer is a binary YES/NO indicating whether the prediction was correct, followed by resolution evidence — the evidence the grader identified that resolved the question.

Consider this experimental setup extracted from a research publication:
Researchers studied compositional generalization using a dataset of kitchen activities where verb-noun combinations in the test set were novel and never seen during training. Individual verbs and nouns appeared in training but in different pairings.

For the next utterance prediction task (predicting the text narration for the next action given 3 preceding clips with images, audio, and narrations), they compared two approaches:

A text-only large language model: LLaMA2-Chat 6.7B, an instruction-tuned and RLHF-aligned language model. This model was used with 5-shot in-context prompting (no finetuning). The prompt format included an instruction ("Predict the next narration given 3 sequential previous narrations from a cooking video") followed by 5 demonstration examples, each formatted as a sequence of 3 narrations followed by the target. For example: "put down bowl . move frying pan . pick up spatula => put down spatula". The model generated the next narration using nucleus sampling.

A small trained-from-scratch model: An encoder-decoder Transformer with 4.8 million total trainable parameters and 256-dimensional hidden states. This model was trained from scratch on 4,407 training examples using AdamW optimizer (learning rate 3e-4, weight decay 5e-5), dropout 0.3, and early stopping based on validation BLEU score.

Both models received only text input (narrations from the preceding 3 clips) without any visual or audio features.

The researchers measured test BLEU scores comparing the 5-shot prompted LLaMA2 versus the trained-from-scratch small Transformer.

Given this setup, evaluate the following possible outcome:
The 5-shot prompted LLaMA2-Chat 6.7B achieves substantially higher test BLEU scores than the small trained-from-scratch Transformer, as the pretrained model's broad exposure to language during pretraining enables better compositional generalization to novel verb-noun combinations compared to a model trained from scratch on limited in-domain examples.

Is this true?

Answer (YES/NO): YES